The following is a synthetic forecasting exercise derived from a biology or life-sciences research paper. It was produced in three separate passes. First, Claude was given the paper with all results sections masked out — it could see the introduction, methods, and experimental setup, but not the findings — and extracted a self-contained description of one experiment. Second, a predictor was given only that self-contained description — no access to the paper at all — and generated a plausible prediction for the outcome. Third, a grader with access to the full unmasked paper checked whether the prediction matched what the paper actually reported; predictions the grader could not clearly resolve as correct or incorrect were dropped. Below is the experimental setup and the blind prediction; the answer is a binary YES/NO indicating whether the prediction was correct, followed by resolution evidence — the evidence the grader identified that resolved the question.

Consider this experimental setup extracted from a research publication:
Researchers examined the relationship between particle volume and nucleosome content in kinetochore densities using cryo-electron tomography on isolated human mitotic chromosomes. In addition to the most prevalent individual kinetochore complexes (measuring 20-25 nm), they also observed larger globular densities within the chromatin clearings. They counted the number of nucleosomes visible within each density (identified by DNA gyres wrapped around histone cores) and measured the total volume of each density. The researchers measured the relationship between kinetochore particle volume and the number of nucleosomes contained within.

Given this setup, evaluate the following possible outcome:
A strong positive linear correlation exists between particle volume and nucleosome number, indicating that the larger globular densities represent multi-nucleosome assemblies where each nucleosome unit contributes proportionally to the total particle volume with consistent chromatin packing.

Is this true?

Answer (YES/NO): YES